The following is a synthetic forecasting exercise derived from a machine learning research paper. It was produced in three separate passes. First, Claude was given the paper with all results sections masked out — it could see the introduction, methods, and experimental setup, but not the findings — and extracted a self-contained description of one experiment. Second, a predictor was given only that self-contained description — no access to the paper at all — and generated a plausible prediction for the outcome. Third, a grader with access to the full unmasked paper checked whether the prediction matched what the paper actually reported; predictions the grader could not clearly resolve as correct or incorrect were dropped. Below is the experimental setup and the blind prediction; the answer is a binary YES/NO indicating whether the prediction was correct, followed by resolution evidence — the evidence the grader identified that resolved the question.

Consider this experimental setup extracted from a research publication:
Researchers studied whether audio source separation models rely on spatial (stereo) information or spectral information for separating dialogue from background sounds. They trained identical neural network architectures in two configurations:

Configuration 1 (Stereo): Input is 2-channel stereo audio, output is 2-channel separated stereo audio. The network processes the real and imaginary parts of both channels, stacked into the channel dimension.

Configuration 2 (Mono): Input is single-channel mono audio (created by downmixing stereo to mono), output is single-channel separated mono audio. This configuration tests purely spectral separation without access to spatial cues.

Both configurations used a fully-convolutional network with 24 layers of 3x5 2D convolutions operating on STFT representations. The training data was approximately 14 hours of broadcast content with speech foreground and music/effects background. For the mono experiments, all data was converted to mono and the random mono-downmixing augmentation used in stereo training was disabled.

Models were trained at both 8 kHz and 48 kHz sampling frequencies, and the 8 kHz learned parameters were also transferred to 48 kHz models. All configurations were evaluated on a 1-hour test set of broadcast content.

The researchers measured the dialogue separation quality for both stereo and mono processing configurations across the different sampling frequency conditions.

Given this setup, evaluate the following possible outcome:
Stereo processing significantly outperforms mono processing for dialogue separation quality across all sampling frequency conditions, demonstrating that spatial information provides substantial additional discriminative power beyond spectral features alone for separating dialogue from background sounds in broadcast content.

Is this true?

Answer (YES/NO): NO